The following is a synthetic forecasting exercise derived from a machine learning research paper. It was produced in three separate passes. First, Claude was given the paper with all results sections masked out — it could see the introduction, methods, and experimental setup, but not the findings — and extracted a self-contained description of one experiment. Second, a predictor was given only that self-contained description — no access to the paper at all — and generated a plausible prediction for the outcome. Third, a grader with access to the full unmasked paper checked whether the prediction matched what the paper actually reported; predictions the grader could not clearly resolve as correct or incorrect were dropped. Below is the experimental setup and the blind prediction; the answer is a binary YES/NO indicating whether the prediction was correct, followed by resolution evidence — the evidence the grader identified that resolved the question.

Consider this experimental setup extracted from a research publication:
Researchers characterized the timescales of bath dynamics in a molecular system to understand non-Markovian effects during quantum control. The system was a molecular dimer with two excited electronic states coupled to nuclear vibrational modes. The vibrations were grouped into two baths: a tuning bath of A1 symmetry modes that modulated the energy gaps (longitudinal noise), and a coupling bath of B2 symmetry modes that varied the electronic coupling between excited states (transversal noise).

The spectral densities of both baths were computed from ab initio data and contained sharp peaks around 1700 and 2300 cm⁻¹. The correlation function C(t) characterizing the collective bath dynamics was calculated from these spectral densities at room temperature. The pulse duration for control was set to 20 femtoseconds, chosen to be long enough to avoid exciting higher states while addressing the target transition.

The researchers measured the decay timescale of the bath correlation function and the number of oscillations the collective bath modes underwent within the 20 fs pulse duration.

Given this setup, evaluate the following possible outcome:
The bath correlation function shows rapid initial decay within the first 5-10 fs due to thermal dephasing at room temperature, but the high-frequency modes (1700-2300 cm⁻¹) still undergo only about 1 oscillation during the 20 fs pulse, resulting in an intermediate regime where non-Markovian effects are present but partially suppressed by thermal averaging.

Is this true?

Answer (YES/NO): NO